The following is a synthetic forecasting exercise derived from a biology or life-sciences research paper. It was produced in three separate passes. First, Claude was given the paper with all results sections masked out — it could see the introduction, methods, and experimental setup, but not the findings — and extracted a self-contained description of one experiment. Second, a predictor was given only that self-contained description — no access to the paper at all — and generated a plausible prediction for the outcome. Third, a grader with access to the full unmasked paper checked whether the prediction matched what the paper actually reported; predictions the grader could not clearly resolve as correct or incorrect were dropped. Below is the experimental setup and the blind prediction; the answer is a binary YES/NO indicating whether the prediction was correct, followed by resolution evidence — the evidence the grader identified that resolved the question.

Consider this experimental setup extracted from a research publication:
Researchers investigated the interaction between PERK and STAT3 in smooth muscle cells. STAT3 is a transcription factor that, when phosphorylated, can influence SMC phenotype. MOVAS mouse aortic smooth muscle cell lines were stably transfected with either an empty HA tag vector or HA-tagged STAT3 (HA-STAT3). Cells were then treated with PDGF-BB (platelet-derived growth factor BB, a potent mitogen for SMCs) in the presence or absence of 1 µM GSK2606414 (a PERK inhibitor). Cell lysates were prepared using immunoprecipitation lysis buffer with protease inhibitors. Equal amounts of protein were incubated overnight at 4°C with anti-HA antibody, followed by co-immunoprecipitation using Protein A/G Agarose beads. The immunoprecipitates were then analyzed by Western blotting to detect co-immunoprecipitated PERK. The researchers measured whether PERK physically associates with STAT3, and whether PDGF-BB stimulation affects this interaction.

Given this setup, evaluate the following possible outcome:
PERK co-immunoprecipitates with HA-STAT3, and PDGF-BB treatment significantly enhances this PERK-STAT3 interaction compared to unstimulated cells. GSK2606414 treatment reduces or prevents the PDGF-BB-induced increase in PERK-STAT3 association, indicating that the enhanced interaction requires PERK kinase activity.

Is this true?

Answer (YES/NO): YES